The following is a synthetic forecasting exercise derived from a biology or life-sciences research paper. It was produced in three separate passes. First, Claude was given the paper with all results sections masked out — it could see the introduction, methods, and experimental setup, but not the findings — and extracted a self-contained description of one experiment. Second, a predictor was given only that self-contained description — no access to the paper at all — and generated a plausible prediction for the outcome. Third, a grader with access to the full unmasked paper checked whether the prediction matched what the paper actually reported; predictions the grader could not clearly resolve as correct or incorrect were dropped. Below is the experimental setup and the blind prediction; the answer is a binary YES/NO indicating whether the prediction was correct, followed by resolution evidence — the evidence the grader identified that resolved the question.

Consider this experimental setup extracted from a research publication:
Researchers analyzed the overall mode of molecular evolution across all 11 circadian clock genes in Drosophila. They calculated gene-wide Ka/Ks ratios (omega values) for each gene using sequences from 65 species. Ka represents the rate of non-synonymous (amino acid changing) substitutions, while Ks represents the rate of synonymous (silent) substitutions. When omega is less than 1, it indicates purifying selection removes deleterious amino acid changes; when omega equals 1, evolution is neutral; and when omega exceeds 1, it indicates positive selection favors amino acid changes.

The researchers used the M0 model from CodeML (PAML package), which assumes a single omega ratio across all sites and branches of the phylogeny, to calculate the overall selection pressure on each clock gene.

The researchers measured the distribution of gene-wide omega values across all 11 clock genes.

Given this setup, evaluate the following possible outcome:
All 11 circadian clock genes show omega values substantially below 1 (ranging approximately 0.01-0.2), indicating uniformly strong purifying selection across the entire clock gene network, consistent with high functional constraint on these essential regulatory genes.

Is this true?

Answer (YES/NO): NO